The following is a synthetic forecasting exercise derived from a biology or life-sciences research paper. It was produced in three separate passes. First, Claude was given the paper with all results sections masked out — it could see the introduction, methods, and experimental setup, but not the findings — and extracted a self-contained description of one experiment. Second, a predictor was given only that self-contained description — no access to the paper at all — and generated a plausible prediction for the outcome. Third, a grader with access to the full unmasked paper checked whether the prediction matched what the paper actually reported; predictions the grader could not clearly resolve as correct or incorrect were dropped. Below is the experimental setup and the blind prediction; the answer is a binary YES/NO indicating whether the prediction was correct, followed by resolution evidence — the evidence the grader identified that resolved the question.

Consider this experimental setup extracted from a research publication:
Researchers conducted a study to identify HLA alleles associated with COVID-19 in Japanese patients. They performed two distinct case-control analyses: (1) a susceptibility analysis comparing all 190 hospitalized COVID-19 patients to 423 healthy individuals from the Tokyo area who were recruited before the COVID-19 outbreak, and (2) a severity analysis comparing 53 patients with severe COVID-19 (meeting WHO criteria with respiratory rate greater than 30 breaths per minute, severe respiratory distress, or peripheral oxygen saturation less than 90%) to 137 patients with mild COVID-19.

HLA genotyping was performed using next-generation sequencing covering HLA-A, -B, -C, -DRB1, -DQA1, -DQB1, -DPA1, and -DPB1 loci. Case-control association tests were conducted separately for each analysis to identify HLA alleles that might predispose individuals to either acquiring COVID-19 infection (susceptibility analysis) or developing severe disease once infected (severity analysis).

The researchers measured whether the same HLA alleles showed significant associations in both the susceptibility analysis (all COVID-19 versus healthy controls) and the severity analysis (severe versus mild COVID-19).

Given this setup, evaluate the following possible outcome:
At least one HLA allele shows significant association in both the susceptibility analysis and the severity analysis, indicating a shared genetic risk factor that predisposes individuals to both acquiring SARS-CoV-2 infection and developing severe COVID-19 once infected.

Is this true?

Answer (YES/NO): NO